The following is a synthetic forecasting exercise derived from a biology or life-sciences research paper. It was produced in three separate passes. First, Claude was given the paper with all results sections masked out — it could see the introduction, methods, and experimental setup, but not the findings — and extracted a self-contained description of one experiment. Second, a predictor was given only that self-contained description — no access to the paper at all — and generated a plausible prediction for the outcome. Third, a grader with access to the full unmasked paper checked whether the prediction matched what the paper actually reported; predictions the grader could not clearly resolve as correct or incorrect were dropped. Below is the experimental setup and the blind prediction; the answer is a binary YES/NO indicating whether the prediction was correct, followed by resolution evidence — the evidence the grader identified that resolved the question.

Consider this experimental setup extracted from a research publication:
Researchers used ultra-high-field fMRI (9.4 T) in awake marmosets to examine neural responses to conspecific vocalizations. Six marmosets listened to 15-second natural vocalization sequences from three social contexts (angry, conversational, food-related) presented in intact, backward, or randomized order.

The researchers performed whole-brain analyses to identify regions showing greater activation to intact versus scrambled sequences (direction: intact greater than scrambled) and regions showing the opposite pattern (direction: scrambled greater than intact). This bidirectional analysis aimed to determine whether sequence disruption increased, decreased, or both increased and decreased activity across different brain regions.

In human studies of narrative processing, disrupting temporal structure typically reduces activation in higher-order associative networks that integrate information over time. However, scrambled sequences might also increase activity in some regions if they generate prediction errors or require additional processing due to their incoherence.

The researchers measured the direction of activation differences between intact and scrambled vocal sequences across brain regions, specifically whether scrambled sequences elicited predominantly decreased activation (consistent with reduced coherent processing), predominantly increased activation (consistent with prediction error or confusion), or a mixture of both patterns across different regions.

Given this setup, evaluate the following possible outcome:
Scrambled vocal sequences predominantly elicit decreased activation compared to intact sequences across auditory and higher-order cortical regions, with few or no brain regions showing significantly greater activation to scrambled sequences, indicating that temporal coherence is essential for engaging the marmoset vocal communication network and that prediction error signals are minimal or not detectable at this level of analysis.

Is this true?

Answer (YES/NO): NO